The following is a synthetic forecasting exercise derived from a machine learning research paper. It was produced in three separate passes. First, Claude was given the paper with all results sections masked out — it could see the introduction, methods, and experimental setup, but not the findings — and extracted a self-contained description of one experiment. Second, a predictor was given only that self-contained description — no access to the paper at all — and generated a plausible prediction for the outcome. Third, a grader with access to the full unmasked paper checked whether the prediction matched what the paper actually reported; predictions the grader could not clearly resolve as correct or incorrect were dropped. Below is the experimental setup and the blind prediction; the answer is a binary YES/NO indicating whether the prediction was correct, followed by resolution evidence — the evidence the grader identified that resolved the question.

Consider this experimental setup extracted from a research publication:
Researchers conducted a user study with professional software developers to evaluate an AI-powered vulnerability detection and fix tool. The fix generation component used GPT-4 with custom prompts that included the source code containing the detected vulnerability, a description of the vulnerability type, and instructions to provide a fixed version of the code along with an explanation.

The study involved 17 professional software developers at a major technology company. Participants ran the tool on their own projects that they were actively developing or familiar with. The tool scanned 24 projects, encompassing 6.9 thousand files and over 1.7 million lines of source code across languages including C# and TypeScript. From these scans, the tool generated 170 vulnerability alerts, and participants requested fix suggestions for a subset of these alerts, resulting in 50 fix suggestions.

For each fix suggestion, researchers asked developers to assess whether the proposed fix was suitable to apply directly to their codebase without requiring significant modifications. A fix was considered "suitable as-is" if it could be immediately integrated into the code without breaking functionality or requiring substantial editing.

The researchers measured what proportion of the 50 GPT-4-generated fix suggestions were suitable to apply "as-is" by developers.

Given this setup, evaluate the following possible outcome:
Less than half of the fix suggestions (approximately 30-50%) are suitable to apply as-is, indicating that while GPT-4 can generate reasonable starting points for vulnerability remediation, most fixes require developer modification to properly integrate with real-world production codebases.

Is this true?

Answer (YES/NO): NO